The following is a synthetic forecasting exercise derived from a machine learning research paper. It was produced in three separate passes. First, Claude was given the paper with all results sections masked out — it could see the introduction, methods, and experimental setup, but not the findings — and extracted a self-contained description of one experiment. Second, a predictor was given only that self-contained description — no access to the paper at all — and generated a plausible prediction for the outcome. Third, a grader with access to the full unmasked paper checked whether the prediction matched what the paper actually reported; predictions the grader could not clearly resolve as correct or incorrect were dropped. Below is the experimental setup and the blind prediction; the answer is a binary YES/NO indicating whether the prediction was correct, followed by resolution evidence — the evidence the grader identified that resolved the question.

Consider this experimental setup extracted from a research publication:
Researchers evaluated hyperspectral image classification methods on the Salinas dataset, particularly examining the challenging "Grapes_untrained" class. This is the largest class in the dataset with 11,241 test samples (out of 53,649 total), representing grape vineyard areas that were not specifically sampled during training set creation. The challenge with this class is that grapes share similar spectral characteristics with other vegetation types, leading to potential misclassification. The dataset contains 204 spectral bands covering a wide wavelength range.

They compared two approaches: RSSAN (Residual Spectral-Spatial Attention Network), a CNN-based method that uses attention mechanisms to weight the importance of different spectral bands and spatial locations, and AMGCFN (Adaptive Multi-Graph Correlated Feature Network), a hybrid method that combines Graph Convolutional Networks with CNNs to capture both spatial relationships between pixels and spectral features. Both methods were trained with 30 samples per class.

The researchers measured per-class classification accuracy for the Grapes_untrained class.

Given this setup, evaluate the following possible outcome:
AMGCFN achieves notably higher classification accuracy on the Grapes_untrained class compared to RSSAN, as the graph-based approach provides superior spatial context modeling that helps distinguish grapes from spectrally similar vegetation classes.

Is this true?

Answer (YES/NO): YES